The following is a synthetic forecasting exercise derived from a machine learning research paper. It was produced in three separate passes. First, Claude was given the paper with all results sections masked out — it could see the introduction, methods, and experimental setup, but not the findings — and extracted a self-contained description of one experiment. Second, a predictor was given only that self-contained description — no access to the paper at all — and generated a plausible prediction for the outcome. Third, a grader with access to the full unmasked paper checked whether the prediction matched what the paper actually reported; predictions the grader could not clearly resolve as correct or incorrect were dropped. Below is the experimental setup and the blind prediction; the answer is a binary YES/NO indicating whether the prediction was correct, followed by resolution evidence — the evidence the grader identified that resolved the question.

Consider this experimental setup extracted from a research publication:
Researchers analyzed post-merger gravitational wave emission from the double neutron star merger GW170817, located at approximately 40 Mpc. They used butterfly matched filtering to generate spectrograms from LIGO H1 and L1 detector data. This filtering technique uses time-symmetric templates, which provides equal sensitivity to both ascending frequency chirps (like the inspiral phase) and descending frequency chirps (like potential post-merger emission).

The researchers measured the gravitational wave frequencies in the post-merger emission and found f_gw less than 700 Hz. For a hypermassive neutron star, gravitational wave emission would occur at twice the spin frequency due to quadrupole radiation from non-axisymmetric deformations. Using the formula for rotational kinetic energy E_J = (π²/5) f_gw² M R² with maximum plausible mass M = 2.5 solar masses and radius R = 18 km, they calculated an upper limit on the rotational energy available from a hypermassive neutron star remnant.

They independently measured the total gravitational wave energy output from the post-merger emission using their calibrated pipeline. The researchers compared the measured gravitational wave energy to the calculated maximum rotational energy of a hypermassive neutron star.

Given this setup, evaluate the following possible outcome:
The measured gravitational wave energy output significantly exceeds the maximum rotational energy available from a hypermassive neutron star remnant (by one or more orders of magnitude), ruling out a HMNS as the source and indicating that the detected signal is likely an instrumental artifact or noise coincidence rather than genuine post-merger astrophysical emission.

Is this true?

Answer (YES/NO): NO